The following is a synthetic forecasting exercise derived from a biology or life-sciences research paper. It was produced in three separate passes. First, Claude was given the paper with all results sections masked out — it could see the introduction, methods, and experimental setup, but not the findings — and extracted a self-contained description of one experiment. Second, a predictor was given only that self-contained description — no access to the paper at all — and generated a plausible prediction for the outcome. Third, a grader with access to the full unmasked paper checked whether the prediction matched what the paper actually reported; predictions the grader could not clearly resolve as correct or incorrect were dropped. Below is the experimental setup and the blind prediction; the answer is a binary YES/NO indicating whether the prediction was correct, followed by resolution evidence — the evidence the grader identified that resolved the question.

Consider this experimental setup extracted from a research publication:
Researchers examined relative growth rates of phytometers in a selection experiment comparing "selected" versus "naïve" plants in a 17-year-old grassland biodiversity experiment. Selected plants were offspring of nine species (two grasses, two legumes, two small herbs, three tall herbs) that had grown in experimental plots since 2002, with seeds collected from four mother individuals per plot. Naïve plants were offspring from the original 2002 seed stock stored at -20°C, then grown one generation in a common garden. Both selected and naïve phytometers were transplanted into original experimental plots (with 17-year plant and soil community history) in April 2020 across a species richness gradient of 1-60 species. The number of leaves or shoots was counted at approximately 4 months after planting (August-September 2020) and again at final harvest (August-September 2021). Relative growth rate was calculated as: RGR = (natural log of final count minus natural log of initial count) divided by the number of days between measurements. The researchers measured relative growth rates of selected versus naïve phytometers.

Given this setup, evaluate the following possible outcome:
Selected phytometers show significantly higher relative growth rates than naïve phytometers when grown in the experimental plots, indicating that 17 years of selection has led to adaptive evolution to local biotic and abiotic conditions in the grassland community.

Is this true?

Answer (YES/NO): NO